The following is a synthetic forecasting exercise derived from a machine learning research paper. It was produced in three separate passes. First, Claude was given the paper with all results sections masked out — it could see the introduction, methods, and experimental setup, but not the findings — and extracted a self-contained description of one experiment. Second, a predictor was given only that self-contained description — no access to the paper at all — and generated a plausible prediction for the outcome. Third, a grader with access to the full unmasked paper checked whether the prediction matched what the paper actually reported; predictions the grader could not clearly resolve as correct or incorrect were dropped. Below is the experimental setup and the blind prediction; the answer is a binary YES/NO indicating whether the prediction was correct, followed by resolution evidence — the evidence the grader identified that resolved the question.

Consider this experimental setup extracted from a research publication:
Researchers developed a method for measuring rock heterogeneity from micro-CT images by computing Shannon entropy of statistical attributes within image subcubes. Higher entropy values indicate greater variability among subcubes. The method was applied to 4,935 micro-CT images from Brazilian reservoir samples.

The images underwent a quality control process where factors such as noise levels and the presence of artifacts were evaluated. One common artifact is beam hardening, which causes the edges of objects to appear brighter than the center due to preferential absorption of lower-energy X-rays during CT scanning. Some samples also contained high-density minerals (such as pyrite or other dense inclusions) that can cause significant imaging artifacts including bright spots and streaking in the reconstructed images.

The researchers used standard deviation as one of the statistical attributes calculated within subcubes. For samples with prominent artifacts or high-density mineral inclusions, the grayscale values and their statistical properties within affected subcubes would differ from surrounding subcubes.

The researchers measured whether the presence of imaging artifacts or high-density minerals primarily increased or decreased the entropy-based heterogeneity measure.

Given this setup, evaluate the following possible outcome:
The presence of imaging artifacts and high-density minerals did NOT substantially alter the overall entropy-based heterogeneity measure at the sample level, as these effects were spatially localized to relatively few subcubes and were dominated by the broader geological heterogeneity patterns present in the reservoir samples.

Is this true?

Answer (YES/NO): NO